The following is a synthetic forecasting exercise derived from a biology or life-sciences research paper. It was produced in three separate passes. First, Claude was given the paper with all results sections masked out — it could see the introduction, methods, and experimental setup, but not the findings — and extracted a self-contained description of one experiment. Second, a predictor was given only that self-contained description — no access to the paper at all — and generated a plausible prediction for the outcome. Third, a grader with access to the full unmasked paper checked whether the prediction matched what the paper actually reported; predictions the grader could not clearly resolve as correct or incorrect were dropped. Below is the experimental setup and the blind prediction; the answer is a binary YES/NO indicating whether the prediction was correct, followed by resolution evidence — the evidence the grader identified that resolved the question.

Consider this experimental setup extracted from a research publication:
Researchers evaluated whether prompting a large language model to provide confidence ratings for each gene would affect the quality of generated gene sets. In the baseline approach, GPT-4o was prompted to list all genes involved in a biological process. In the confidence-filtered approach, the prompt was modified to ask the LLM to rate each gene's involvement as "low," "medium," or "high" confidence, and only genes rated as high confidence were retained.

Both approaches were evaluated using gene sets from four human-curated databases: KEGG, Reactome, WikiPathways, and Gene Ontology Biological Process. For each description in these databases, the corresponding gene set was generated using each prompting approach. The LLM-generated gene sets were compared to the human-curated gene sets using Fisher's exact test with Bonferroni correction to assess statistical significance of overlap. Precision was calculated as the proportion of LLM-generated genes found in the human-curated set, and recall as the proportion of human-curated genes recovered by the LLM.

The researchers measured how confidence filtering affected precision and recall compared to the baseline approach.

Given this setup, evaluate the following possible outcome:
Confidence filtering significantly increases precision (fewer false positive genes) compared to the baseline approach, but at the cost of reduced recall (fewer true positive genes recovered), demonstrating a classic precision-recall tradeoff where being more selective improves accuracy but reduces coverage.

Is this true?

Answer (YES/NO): YES